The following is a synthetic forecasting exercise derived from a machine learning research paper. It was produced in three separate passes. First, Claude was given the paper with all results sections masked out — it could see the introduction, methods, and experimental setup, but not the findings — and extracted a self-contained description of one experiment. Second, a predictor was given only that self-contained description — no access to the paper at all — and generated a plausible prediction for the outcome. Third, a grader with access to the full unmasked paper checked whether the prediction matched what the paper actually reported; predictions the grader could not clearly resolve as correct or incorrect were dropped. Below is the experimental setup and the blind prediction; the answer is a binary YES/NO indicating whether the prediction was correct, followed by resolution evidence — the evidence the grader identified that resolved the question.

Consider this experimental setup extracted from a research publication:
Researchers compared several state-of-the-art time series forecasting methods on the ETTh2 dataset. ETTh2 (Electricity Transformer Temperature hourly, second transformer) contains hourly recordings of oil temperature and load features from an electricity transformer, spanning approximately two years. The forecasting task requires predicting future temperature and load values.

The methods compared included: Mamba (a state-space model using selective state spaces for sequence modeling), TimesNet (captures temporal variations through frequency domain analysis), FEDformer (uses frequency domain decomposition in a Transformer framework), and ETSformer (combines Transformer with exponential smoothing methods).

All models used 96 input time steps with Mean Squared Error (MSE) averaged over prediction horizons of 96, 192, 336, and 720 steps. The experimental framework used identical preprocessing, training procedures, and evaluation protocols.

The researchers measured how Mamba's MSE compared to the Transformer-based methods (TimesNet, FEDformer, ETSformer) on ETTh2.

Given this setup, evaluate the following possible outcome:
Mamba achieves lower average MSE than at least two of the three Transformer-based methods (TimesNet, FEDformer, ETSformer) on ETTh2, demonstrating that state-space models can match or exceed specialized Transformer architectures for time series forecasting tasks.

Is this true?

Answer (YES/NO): YES